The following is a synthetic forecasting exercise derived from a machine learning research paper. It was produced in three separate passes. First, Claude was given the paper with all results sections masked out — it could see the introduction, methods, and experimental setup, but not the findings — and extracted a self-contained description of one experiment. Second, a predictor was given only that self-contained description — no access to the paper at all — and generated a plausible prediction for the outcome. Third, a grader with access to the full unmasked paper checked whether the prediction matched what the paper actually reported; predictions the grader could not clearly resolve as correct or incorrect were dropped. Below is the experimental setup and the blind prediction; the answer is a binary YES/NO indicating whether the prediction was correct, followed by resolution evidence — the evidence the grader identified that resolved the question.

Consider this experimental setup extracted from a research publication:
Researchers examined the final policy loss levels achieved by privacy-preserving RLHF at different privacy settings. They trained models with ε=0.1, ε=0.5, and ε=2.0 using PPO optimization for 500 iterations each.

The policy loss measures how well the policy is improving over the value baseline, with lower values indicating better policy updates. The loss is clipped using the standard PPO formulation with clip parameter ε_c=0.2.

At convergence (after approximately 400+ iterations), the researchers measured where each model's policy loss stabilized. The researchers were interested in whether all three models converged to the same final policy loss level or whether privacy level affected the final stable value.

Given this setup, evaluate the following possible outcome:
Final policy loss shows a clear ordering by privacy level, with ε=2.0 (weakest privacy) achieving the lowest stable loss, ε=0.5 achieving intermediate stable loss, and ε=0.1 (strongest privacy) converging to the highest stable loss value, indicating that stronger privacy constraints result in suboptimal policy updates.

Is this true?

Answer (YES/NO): YES